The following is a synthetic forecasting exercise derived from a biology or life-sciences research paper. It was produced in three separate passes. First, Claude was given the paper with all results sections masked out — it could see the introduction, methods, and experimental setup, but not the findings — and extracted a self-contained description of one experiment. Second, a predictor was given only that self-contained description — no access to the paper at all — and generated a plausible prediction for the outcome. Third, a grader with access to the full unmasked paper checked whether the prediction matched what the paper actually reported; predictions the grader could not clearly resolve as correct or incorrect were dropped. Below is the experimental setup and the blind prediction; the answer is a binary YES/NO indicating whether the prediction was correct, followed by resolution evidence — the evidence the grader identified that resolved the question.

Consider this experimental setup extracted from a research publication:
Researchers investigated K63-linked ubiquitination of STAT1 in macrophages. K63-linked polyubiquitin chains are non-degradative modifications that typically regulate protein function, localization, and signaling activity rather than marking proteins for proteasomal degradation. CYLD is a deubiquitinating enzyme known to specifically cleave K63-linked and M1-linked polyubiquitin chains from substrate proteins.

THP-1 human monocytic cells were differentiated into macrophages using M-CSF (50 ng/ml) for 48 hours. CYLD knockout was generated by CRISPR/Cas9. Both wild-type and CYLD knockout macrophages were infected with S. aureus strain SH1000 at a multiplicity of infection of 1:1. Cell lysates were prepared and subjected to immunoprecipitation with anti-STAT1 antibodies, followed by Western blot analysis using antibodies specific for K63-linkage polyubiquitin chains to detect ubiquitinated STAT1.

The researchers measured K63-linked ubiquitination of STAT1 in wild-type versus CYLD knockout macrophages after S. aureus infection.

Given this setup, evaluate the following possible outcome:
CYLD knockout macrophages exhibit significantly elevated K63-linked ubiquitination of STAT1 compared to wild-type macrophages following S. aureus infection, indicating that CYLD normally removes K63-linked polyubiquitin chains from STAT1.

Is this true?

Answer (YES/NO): YES